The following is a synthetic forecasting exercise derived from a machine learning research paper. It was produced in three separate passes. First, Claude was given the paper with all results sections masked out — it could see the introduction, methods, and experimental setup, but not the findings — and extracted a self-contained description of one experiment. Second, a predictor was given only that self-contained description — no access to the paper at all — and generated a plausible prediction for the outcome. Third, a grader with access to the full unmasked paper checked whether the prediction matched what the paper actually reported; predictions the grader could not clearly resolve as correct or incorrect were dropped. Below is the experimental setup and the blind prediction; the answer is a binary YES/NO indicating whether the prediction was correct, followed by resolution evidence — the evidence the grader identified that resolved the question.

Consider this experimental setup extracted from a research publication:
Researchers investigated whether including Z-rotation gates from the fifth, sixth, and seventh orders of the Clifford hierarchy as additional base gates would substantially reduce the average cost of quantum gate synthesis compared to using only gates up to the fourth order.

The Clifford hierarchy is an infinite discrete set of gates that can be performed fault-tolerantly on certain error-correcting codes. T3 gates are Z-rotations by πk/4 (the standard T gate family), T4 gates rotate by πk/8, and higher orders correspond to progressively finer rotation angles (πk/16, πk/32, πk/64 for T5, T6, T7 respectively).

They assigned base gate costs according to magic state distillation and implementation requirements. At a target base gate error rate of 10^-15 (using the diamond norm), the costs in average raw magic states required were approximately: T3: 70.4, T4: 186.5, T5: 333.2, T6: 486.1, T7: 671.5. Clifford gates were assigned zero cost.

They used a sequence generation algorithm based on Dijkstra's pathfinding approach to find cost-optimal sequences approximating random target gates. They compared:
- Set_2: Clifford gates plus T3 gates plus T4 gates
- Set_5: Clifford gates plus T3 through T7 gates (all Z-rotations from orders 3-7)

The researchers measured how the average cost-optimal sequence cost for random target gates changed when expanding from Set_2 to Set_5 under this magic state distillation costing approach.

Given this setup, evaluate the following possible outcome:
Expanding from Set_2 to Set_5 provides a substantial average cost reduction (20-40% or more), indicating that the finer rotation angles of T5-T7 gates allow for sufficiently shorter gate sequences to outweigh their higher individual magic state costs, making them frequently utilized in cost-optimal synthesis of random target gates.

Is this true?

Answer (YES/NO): NO